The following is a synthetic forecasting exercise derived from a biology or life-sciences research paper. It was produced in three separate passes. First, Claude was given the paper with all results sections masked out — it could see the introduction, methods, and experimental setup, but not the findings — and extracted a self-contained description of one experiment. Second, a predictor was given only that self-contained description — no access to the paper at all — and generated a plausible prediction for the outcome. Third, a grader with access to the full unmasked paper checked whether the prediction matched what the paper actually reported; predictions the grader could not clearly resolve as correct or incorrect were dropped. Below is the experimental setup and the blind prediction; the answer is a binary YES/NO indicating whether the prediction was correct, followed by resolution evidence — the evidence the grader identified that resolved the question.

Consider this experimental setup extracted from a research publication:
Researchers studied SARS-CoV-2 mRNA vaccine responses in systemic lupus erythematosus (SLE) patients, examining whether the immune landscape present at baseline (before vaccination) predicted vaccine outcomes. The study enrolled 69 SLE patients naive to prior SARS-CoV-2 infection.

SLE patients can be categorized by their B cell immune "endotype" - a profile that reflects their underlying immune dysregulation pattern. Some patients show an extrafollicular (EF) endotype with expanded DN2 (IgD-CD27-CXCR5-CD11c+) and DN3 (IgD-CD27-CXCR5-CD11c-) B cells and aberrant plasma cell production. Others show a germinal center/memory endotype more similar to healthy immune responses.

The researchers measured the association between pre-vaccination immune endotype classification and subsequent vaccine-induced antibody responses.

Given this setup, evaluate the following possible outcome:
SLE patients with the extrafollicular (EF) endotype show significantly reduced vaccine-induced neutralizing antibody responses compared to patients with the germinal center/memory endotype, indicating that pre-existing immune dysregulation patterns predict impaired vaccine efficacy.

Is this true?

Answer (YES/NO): YES